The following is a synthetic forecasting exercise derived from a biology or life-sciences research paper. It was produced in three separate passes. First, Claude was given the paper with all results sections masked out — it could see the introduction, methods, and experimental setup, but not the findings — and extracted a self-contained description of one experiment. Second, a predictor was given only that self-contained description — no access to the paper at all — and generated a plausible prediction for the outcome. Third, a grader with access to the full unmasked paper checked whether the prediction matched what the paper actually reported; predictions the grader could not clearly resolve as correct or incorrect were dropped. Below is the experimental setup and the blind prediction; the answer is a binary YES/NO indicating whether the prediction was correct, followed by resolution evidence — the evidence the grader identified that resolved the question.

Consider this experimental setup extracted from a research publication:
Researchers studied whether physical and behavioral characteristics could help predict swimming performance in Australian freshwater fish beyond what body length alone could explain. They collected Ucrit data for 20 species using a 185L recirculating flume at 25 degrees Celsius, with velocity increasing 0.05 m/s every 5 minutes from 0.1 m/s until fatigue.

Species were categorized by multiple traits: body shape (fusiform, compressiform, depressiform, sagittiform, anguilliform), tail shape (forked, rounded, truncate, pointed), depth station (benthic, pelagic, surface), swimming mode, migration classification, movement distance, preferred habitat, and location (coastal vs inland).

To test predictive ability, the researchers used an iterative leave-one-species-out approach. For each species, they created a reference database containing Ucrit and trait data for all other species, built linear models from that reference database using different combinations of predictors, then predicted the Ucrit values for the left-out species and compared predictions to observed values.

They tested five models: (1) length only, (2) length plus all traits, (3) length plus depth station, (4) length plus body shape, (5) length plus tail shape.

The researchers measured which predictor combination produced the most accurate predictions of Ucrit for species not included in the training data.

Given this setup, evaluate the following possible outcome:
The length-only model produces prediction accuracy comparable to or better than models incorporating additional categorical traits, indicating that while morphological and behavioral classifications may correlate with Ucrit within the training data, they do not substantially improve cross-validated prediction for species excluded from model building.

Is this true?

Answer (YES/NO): NO